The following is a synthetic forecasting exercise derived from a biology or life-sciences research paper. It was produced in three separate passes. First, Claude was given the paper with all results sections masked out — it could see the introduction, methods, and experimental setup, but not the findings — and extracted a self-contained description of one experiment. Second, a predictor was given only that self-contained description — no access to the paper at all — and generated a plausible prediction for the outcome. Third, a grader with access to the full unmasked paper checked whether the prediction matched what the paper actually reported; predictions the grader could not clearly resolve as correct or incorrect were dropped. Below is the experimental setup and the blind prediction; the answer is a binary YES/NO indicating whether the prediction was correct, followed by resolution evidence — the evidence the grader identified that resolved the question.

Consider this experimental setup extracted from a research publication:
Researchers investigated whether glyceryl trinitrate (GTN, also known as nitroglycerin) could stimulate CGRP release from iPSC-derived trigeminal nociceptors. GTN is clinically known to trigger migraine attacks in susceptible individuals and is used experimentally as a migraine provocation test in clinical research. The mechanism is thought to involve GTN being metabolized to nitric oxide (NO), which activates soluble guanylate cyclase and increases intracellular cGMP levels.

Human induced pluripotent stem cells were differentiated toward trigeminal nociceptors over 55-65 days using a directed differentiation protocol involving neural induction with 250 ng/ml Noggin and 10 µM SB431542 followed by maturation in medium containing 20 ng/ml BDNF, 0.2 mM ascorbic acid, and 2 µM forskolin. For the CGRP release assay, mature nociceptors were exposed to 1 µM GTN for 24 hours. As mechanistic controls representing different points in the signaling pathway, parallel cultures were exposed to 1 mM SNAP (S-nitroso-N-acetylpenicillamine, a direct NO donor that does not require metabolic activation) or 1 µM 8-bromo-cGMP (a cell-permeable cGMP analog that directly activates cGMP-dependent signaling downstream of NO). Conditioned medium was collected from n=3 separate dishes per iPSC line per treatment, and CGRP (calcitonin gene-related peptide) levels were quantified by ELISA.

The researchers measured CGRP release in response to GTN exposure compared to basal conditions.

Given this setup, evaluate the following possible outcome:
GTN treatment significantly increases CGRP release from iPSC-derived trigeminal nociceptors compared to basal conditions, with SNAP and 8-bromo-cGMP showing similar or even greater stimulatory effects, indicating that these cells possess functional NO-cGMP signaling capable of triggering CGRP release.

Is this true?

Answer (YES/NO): NO